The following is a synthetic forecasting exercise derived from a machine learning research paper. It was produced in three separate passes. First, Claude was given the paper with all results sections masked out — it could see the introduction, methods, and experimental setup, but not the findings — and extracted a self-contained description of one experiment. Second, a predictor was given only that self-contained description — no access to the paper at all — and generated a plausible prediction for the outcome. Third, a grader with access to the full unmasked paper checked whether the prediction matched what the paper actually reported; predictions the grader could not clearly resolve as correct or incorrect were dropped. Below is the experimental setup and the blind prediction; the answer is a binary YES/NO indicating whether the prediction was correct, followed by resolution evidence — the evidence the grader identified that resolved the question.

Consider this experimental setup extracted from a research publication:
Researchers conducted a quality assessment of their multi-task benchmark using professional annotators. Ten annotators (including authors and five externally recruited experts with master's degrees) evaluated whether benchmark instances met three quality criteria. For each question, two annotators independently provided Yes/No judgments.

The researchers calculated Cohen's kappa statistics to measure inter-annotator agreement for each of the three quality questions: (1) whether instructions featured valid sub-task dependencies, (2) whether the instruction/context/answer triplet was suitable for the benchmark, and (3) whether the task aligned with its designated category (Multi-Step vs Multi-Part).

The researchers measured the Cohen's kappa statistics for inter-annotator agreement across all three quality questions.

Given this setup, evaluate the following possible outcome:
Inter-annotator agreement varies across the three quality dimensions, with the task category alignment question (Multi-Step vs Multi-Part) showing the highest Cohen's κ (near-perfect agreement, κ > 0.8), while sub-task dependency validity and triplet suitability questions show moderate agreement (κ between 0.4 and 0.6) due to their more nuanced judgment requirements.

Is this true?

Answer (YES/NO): NO